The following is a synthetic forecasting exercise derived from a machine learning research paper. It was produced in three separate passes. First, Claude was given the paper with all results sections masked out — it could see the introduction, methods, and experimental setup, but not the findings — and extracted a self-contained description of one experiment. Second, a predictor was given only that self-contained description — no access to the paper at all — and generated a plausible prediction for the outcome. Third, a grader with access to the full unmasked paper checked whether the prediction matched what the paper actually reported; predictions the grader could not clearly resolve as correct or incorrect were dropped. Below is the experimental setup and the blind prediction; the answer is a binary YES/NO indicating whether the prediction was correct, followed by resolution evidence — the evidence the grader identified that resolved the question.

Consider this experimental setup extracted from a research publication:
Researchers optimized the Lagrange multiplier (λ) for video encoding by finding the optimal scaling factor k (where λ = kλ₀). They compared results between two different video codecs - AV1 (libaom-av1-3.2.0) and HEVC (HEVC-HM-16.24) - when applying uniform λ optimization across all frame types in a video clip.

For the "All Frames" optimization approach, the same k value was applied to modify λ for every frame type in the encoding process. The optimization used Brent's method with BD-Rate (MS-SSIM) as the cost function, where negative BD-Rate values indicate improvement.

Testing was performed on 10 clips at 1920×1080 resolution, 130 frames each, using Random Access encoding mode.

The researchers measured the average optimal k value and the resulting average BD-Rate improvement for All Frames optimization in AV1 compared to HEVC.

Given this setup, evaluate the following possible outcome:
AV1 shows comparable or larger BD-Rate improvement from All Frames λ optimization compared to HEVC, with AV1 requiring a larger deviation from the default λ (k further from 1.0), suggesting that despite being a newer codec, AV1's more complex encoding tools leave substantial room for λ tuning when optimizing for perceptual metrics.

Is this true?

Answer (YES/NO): YES